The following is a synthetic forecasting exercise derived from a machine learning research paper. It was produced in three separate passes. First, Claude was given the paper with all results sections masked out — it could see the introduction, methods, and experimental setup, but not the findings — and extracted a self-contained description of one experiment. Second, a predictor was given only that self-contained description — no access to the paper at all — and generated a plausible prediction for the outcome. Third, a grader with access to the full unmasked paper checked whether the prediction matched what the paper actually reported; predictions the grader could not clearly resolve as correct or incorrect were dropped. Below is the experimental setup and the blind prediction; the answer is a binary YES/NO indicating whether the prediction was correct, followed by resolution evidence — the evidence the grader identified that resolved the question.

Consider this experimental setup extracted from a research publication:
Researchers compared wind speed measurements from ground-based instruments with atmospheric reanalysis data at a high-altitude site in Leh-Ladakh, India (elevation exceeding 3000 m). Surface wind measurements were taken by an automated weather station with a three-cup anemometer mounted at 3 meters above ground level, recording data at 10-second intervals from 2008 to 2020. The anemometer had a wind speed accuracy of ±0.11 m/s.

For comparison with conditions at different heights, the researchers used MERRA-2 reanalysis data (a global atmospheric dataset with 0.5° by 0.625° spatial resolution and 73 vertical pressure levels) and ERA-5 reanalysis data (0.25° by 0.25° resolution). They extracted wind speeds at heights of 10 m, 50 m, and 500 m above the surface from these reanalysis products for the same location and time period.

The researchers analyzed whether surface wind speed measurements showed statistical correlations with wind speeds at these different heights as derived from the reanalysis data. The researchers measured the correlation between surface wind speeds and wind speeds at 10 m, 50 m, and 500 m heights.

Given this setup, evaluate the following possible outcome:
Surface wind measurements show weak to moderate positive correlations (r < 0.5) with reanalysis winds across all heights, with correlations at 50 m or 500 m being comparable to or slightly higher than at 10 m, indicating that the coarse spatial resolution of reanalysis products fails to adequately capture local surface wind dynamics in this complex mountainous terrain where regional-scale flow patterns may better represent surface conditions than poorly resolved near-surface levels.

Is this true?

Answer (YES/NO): NO